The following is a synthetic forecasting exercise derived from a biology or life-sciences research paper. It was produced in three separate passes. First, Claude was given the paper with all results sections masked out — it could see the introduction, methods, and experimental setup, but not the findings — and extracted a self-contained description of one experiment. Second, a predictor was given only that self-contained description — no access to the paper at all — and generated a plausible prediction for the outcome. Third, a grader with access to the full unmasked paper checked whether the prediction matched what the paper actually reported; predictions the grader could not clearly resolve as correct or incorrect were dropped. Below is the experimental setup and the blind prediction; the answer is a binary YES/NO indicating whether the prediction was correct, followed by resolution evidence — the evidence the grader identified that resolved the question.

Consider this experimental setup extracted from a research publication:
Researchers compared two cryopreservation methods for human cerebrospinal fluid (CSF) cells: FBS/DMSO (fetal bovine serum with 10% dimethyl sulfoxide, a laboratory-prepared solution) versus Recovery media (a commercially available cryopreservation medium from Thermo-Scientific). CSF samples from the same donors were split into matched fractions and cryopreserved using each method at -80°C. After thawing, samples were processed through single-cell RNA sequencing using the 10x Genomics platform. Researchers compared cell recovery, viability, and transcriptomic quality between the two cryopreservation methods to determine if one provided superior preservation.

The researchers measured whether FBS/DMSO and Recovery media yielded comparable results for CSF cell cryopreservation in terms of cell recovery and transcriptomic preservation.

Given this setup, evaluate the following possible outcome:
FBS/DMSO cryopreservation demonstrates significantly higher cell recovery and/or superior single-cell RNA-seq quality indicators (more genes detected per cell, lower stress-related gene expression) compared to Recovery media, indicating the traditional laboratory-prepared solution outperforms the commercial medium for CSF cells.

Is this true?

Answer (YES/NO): NO